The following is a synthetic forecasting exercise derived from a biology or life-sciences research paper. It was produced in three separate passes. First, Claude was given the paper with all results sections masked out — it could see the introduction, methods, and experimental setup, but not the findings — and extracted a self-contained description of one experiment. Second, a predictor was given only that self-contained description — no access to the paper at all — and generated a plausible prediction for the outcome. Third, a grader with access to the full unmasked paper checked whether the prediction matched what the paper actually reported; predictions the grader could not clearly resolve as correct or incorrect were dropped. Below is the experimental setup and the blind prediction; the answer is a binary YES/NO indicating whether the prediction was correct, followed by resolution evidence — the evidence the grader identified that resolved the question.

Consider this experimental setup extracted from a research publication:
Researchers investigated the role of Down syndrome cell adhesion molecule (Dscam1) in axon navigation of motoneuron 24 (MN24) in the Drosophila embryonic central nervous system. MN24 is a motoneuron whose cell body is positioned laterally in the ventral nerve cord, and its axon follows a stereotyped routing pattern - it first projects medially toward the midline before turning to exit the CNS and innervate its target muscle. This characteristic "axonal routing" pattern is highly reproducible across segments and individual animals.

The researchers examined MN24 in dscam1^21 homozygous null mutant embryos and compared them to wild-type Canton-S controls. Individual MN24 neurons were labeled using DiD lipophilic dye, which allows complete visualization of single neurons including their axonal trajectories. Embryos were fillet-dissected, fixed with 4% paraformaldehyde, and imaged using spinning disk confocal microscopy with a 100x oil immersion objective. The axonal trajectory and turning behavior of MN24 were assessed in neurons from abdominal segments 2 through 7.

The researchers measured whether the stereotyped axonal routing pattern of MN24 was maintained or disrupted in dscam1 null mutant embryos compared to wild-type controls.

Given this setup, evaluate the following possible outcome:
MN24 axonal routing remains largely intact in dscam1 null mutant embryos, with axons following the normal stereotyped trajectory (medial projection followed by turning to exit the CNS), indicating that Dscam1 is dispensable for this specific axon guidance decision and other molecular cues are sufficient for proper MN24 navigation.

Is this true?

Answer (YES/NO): NO